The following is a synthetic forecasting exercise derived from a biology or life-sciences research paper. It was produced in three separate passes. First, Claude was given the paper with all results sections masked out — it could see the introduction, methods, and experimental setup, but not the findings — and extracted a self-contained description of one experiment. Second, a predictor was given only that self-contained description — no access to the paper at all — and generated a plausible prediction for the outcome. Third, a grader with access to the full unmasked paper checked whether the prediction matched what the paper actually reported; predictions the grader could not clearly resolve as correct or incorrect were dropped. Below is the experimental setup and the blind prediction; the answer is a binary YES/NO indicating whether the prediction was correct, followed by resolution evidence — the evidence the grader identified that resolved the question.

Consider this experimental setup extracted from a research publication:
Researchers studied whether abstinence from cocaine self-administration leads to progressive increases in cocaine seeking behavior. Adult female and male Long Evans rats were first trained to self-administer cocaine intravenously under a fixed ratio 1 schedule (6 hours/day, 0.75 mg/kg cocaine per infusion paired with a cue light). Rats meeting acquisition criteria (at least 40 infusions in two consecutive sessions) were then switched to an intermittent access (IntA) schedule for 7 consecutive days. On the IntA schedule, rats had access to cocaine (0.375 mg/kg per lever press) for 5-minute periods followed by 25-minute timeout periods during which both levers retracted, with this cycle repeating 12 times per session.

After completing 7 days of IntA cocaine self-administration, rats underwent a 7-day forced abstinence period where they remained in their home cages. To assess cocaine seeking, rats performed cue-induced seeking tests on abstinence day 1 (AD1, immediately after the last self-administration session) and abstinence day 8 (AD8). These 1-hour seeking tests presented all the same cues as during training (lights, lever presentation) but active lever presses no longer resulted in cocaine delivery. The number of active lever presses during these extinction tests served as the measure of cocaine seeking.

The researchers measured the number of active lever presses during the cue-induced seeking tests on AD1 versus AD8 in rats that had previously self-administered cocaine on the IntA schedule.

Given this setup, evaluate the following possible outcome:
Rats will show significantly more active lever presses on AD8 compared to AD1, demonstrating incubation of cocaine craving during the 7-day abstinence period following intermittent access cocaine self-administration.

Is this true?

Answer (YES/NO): YES